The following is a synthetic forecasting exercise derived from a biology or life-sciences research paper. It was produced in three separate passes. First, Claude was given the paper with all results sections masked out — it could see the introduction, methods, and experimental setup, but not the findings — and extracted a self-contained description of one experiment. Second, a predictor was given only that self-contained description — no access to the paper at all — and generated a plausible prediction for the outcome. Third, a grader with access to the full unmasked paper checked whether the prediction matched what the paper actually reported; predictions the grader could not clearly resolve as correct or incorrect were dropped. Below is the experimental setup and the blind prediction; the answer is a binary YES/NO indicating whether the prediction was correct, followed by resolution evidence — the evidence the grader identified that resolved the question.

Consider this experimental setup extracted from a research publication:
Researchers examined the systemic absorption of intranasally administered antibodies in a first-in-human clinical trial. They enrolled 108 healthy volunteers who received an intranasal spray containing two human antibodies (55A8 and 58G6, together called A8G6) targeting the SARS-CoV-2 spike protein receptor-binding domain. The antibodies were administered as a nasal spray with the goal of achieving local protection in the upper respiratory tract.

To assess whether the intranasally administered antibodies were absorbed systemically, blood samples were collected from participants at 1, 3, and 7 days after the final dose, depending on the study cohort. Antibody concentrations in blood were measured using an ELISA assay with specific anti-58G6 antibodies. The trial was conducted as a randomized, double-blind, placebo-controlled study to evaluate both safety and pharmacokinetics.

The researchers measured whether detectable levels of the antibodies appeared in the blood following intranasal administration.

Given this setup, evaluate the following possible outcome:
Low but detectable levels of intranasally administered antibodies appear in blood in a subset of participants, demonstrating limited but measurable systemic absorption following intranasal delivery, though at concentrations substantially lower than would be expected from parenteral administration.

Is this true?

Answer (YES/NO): NO